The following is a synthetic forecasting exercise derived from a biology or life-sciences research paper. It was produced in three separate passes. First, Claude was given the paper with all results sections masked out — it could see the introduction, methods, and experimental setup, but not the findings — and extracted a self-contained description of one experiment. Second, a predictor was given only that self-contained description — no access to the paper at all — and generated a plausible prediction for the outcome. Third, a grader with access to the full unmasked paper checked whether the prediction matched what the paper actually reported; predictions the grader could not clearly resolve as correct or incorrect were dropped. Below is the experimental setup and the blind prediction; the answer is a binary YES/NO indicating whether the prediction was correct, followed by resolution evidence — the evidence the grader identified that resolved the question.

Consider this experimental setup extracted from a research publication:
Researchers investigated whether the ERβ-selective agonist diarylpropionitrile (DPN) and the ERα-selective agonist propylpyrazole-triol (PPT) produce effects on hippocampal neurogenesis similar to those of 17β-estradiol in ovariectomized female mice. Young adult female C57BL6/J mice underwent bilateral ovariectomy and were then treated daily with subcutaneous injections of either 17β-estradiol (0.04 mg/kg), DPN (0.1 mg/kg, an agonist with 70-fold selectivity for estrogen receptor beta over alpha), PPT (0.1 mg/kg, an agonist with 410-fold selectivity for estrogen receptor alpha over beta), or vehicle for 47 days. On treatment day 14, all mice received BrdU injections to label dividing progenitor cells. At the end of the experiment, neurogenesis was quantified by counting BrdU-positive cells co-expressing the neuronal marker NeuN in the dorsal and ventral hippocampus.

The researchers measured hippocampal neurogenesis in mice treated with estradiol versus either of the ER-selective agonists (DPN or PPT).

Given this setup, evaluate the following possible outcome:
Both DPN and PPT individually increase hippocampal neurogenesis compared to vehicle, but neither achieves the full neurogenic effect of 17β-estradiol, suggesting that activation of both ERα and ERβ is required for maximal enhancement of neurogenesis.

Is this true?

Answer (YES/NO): NO